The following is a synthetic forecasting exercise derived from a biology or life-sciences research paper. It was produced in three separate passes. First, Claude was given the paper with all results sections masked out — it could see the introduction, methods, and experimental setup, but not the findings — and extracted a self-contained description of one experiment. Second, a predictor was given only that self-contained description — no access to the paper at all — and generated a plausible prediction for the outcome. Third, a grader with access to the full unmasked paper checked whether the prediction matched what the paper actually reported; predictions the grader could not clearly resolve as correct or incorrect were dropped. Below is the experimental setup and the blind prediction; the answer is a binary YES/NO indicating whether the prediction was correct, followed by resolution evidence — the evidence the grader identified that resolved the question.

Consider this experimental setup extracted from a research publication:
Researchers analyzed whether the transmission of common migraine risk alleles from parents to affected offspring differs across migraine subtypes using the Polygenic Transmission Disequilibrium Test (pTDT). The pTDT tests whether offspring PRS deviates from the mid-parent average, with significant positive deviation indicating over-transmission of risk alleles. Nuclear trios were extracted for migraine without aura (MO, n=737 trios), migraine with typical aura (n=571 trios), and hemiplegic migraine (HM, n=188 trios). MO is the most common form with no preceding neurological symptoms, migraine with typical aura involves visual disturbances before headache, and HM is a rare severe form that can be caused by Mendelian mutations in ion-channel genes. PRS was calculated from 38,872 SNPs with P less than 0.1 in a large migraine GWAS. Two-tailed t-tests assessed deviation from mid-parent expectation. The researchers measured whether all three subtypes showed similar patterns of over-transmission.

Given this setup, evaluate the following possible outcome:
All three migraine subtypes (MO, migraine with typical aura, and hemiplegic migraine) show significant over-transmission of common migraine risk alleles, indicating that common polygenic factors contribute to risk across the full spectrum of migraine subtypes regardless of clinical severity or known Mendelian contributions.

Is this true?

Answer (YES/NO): YES